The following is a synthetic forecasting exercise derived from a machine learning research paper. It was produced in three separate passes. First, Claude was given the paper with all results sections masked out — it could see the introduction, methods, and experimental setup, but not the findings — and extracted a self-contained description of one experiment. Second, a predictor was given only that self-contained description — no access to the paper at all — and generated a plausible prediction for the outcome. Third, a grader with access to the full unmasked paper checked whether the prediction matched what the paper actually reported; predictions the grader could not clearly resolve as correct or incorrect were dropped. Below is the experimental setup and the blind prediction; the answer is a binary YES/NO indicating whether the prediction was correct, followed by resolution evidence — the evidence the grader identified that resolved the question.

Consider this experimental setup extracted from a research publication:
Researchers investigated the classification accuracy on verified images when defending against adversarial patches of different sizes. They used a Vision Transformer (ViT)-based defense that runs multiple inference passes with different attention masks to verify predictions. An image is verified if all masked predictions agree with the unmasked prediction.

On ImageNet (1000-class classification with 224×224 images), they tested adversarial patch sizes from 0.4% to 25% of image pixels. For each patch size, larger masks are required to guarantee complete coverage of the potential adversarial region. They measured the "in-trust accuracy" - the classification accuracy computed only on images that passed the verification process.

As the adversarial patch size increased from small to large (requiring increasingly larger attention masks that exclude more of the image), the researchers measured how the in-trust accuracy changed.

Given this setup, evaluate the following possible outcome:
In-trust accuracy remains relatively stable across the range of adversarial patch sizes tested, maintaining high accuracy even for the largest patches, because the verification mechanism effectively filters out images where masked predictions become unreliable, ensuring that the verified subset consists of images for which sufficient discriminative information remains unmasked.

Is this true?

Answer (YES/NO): YES